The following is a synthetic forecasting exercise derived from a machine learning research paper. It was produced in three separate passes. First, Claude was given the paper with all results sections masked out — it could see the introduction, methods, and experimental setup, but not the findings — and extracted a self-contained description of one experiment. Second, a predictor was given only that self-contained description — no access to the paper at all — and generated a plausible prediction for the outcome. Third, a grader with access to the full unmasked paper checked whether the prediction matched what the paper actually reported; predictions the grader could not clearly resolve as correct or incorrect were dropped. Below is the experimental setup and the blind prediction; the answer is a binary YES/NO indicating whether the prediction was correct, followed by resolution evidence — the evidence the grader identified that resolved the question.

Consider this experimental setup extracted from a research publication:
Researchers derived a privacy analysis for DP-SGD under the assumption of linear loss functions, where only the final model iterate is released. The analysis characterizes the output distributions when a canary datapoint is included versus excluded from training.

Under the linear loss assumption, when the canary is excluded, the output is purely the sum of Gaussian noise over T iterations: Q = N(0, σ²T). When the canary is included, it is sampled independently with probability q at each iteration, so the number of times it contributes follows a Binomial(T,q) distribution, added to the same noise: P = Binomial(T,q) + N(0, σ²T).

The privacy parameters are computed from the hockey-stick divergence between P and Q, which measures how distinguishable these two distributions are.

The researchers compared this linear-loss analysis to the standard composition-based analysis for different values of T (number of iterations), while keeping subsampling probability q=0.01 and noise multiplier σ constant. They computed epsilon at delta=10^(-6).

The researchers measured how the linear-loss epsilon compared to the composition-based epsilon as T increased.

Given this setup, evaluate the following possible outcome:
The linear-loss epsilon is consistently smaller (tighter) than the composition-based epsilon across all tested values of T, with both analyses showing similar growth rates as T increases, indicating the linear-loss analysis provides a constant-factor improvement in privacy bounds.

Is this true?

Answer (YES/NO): NO